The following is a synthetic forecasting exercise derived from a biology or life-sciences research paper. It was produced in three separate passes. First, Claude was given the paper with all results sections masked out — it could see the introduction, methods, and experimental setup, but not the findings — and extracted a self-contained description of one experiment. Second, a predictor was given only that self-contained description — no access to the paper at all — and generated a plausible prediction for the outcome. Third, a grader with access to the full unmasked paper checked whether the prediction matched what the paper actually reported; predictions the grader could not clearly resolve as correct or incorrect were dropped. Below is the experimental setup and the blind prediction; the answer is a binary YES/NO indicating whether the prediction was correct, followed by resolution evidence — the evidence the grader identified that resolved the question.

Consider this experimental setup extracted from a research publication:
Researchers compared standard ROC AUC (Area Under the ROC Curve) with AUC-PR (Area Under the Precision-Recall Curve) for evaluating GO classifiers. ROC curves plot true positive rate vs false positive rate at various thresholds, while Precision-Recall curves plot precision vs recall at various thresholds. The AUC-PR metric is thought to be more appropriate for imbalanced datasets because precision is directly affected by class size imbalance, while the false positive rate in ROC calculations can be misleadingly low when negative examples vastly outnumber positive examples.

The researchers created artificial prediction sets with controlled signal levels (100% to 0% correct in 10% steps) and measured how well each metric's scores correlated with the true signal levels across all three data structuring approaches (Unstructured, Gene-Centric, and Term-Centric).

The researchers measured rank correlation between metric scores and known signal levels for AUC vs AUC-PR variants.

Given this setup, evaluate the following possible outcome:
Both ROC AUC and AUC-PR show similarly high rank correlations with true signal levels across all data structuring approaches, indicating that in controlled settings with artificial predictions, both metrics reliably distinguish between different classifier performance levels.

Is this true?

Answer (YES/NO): NO